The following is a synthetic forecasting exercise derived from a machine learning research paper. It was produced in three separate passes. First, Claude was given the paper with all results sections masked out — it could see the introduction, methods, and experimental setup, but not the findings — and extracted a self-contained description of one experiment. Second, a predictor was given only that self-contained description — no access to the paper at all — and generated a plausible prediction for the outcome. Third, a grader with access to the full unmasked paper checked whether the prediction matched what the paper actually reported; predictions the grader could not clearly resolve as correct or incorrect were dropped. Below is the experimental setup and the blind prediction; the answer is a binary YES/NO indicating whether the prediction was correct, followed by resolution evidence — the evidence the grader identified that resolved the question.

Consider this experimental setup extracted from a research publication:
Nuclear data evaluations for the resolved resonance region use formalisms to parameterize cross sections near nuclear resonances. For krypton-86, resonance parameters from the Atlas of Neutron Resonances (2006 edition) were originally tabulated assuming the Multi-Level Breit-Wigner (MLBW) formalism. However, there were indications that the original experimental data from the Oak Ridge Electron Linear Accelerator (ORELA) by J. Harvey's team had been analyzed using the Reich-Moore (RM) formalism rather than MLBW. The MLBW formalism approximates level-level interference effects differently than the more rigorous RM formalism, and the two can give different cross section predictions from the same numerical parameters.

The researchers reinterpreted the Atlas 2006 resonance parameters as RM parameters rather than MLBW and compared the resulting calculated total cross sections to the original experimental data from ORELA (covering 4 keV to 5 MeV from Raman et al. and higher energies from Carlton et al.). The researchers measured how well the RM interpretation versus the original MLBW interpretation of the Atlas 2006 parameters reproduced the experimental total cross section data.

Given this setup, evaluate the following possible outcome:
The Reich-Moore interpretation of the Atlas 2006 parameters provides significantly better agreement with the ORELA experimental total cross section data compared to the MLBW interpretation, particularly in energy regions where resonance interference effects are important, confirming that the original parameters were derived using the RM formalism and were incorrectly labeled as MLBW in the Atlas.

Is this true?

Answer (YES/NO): YES